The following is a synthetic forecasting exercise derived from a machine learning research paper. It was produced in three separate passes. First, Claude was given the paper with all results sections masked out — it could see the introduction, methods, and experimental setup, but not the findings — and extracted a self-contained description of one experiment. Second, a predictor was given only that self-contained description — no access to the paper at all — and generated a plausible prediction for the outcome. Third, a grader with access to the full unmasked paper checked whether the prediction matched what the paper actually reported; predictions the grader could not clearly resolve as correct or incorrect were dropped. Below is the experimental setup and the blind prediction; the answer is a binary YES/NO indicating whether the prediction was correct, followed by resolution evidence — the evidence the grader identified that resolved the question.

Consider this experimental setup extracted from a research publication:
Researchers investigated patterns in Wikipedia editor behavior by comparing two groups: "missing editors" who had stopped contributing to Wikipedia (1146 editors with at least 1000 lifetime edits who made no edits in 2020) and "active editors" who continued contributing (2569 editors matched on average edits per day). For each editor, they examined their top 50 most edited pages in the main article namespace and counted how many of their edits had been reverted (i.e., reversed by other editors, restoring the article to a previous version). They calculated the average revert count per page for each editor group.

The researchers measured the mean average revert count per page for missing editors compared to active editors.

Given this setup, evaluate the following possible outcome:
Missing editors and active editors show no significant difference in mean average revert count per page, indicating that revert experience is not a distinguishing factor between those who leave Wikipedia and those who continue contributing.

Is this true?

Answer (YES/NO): NO